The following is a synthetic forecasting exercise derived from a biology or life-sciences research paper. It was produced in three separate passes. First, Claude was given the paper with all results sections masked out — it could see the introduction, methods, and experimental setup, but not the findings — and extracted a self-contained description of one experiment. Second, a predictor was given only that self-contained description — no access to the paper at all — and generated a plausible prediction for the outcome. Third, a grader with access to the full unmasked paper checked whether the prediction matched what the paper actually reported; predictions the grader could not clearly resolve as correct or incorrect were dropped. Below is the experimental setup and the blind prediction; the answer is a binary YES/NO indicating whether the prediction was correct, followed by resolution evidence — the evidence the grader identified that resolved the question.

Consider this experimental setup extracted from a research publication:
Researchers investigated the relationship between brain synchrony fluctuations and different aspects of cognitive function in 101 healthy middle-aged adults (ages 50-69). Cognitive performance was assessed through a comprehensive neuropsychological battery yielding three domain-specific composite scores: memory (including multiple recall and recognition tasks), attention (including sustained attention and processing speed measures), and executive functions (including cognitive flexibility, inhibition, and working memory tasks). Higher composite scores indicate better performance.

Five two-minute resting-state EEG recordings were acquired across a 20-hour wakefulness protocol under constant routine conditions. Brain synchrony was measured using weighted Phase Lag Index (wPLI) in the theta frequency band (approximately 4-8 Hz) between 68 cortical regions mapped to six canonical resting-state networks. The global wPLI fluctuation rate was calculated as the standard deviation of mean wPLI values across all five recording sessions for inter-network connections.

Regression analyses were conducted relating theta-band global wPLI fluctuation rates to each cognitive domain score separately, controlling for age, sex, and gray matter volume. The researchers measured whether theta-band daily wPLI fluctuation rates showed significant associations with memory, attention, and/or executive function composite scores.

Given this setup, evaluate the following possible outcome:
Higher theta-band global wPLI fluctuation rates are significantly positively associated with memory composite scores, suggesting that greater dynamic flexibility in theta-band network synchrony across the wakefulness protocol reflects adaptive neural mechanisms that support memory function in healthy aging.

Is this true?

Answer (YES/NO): NO